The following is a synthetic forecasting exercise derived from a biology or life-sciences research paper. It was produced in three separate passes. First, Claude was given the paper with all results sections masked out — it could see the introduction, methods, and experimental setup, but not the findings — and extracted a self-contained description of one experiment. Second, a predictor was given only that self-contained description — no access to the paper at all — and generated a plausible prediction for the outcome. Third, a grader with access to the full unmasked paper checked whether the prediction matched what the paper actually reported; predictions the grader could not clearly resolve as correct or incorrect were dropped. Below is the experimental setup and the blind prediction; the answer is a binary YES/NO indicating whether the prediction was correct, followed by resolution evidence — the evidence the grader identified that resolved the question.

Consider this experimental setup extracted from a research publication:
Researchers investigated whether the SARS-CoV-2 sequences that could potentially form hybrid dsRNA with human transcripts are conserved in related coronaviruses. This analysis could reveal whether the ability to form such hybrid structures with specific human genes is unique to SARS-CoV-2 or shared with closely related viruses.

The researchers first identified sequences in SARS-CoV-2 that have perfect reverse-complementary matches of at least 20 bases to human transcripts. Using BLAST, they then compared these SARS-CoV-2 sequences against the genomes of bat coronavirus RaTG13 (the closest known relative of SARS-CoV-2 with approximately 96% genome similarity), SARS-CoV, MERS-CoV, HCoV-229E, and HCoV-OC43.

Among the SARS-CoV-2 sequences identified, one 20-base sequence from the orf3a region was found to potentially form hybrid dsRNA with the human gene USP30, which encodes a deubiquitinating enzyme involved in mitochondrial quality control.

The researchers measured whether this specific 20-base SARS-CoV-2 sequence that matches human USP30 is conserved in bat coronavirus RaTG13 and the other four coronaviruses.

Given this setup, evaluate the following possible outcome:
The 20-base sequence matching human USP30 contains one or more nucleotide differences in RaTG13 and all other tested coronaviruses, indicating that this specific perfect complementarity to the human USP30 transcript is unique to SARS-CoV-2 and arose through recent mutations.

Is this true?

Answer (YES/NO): YES